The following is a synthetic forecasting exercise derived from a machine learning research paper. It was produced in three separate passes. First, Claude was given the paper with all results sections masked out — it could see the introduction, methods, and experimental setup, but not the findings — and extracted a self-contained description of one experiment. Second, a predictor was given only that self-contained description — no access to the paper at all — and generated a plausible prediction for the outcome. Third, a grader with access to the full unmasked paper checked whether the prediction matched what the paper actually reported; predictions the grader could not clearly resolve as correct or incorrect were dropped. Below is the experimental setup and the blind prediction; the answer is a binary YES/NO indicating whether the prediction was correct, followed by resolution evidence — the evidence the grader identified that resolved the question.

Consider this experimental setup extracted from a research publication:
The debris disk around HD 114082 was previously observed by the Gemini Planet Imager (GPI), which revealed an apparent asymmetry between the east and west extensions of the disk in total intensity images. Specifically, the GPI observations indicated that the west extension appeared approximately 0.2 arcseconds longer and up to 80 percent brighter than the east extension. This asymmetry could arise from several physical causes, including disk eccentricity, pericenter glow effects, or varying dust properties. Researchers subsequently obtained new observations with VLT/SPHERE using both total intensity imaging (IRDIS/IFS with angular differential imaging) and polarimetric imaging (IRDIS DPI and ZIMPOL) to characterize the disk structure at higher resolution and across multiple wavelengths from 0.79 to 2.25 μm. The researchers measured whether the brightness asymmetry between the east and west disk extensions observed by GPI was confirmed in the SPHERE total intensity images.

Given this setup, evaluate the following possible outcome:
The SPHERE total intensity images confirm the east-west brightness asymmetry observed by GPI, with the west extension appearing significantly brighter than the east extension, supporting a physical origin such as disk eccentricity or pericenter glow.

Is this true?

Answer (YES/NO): NO